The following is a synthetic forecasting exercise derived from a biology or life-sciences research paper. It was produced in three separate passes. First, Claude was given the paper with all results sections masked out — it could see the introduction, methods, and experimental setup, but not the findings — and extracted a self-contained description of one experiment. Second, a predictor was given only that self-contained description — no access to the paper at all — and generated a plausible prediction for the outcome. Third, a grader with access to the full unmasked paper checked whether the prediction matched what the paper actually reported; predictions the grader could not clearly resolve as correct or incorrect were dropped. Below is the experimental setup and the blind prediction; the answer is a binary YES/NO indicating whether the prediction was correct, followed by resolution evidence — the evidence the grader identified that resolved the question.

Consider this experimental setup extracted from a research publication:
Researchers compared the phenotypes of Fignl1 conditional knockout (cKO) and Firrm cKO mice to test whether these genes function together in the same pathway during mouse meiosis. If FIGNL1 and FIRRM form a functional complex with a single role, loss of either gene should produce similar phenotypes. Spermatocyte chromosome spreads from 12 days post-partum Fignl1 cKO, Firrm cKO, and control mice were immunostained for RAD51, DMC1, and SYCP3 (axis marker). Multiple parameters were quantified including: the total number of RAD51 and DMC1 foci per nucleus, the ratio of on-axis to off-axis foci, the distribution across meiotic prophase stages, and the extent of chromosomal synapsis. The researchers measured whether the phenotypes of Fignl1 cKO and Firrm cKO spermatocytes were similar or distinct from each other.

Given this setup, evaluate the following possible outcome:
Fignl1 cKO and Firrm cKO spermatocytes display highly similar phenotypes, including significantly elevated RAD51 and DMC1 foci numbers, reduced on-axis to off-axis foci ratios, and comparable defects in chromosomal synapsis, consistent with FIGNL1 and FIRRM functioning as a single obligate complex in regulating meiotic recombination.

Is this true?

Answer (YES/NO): YES